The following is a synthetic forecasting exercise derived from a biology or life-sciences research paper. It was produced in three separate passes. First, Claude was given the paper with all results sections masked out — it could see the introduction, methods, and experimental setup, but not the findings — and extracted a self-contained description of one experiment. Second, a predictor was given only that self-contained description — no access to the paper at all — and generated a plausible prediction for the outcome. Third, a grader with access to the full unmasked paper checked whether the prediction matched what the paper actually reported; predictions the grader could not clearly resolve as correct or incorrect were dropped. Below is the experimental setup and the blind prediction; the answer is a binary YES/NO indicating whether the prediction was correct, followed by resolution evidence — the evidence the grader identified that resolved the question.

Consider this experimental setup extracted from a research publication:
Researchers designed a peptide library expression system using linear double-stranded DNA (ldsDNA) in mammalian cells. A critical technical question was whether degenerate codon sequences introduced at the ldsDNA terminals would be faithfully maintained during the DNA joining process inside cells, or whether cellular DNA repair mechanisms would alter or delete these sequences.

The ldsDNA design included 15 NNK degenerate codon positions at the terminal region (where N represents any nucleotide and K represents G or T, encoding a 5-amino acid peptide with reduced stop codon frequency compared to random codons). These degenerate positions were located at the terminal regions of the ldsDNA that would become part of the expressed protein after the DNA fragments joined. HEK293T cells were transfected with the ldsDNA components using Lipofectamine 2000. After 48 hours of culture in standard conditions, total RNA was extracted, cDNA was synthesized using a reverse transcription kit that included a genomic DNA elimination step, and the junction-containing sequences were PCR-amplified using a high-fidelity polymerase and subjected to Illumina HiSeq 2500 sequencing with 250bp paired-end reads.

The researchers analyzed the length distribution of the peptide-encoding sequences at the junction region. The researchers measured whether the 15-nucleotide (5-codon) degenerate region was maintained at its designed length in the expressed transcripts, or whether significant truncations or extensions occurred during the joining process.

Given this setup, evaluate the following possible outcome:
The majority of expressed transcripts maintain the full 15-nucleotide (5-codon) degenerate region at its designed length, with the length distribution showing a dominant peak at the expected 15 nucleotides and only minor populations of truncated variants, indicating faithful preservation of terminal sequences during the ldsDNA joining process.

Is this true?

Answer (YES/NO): YES